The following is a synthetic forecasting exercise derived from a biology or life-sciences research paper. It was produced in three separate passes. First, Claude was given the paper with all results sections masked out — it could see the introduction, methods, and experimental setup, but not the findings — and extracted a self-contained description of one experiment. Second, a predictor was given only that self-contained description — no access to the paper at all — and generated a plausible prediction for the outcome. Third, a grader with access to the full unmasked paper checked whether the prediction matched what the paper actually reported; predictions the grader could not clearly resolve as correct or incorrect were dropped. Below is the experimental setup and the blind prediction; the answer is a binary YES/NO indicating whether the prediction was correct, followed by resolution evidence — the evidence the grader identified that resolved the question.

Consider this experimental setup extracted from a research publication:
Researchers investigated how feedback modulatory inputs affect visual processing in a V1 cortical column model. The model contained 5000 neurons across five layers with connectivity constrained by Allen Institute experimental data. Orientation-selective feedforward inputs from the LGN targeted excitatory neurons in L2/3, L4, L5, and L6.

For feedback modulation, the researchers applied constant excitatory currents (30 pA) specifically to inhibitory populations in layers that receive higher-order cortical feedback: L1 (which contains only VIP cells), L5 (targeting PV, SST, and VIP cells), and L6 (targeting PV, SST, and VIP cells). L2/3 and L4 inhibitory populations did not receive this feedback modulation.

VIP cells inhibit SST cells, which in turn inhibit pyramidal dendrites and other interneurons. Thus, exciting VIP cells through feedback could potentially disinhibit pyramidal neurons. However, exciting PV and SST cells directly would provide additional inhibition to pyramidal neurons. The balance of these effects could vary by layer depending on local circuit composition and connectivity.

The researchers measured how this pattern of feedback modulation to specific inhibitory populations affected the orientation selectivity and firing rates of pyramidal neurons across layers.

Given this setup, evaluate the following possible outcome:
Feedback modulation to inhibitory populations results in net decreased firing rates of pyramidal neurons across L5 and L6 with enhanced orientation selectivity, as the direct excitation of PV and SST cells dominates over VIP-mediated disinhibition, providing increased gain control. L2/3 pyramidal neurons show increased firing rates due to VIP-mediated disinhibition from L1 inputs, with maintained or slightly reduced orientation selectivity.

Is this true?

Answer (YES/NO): NO